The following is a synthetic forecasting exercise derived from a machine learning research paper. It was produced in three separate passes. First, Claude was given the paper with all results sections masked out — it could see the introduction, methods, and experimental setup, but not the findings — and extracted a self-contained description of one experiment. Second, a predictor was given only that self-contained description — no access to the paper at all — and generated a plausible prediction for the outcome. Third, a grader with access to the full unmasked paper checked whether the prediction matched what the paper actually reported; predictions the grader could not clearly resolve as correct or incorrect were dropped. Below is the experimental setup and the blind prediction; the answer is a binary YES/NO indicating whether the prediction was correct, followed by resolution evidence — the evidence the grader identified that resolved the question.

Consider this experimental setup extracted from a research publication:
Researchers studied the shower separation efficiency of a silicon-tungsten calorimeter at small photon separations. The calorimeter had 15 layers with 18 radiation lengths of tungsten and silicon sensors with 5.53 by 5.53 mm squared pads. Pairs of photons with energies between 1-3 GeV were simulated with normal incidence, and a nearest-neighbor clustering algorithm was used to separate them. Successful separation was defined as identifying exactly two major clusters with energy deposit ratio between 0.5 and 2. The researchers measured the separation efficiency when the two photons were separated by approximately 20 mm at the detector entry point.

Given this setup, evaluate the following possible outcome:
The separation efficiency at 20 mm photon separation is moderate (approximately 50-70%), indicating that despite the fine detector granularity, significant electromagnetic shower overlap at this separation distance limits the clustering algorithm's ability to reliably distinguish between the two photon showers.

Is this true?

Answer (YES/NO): NO